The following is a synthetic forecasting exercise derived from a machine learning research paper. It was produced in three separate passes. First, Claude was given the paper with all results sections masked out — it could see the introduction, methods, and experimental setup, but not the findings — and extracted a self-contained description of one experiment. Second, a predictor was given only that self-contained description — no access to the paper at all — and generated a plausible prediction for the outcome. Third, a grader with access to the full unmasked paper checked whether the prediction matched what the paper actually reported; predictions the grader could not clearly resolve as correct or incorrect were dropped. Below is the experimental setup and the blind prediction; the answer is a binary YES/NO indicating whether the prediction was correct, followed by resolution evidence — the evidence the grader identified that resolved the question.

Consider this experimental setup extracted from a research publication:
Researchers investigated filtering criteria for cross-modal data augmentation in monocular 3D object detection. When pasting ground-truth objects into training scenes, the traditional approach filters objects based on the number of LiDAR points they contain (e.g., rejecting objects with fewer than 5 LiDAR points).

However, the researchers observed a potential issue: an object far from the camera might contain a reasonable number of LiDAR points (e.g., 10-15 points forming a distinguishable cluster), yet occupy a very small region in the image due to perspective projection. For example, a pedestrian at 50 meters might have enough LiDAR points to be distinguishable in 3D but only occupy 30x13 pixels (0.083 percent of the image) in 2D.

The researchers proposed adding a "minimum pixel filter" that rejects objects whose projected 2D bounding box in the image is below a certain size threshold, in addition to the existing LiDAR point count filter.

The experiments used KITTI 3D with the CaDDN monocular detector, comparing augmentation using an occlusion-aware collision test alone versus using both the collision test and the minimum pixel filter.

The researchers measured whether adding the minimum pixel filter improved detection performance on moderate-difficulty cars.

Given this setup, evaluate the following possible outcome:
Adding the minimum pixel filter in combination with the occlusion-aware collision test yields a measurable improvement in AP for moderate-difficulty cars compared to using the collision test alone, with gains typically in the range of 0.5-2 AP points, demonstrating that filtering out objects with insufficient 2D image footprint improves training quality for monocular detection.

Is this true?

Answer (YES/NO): NO